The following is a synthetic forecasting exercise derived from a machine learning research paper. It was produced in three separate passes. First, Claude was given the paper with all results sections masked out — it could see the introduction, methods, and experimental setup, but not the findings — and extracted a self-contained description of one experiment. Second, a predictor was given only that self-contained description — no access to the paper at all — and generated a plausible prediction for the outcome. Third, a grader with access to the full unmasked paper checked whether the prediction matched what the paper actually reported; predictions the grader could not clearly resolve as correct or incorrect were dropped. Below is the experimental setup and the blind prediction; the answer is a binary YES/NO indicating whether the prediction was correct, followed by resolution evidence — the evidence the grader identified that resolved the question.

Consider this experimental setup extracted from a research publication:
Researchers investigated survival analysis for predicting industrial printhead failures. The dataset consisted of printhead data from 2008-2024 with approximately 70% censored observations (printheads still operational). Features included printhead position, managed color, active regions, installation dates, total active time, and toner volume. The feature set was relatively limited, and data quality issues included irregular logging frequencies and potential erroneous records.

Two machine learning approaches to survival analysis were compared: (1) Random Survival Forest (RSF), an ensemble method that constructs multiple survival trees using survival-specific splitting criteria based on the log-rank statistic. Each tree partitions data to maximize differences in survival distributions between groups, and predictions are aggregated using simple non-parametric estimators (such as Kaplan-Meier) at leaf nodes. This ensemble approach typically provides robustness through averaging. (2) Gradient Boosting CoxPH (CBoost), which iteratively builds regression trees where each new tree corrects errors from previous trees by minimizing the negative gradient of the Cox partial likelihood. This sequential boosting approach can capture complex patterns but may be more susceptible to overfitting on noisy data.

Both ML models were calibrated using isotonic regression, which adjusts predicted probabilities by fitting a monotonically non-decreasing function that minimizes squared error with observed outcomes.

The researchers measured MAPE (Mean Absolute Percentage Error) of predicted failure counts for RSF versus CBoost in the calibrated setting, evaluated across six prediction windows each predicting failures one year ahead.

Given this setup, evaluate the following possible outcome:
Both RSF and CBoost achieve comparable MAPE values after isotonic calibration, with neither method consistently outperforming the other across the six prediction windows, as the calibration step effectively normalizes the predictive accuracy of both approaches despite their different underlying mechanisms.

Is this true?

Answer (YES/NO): NO